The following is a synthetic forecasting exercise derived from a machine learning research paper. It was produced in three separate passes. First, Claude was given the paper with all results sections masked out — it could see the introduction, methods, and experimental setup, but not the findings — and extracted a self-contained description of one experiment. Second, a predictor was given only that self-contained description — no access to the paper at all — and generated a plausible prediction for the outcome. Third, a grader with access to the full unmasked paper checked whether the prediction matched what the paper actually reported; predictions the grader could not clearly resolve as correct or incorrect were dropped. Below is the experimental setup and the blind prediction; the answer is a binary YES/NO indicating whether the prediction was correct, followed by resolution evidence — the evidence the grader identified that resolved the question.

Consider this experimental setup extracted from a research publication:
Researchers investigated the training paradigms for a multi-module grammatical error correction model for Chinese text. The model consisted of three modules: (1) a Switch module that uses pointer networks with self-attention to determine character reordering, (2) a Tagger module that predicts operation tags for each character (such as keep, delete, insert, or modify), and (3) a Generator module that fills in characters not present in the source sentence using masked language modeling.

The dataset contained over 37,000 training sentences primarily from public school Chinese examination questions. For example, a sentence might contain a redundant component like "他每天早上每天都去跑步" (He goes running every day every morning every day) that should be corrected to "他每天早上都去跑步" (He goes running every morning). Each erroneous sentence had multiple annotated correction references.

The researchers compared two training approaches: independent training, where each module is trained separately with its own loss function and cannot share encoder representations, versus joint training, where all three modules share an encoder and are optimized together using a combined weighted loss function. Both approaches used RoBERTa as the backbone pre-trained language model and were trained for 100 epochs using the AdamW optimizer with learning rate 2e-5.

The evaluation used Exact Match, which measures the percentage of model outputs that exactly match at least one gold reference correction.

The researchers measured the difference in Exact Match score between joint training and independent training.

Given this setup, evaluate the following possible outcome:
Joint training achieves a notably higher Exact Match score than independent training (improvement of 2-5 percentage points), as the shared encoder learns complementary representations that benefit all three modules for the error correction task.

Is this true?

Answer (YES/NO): YES